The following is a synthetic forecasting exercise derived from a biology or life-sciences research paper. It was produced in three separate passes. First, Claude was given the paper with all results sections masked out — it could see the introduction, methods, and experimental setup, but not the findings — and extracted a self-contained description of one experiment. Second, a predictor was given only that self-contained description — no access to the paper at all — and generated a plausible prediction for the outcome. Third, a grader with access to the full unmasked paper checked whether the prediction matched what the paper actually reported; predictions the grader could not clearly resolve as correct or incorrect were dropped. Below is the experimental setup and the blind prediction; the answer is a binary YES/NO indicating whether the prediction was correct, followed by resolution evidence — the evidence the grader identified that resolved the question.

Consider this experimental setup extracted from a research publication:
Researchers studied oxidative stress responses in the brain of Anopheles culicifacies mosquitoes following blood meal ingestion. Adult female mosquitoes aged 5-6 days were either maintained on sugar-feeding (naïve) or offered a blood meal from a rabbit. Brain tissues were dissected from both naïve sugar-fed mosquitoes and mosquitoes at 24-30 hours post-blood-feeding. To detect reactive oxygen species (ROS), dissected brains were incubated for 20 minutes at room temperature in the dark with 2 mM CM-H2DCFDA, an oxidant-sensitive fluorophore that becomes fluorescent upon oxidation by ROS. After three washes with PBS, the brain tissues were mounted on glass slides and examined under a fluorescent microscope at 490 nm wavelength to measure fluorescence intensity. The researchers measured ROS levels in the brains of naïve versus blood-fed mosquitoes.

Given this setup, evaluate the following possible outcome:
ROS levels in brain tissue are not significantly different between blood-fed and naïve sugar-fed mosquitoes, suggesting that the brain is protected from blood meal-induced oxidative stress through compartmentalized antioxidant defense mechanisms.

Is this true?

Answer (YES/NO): YES